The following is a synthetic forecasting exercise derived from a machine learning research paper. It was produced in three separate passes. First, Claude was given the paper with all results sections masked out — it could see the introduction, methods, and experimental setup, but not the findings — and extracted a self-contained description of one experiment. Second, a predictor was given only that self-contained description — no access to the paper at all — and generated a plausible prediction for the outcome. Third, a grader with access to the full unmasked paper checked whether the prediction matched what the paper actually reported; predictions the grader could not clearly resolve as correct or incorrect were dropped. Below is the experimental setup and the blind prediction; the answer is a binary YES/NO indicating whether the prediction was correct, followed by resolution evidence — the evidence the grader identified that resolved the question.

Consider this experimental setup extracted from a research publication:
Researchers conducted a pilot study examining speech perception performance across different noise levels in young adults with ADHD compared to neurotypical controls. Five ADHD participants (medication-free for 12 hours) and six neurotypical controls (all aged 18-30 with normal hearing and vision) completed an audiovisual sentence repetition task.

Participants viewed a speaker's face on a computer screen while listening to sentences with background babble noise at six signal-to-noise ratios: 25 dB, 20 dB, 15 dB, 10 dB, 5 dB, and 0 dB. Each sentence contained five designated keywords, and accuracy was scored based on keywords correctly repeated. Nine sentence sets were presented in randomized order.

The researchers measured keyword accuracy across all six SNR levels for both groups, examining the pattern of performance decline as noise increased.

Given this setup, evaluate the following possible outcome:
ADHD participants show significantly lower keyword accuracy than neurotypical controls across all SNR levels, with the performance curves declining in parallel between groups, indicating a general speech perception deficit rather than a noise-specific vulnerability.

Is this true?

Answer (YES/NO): NO